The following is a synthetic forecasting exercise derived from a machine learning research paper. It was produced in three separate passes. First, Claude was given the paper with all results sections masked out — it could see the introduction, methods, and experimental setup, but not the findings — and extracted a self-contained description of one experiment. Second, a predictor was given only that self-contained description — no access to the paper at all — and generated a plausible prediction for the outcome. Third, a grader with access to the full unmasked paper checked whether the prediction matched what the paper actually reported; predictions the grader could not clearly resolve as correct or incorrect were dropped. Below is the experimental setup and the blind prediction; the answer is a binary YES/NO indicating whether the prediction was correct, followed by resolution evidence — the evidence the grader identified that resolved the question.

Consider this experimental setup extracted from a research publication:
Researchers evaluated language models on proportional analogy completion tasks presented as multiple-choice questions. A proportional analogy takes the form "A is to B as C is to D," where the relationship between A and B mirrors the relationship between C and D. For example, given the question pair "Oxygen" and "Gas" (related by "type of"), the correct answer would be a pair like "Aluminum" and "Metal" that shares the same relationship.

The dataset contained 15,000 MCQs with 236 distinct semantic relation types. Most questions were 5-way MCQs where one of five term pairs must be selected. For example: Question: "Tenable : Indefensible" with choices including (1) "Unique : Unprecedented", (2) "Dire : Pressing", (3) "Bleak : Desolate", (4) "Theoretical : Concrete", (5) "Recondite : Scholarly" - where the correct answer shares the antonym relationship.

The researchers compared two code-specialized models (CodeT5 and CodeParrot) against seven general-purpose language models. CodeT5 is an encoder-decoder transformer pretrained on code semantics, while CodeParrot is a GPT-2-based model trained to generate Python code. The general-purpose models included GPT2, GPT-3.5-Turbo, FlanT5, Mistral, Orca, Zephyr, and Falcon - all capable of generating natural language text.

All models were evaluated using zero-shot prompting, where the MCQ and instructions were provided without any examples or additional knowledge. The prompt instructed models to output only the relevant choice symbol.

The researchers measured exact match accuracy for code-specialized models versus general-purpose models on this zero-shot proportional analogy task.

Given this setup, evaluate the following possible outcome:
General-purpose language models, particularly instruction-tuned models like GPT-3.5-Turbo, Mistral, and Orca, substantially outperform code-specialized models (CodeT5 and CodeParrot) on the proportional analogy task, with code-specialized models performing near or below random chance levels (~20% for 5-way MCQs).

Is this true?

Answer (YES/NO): NO